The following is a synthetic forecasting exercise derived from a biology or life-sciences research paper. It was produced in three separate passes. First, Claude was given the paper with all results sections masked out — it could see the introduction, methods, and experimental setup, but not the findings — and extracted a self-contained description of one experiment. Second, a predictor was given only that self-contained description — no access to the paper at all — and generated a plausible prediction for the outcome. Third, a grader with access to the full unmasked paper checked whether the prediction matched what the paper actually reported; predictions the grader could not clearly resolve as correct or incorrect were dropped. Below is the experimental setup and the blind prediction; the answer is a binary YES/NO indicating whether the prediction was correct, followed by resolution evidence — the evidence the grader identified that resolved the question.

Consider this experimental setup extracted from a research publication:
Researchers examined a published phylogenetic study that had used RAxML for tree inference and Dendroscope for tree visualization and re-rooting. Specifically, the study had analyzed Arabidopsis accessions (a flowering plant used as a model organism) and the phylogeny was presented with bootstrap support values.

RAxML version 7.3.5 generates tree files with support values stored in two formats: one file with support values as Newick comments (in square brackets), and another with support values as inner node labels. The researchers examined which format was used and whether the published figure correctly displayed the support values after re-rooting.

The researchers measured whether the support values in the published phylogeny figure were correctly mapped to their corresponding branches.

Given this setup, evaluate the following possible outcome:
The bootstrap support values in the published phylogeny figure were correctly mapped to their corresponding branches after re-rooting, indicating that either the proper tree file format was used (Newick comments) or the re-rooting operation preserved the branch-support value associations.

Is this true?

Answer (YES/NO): YES